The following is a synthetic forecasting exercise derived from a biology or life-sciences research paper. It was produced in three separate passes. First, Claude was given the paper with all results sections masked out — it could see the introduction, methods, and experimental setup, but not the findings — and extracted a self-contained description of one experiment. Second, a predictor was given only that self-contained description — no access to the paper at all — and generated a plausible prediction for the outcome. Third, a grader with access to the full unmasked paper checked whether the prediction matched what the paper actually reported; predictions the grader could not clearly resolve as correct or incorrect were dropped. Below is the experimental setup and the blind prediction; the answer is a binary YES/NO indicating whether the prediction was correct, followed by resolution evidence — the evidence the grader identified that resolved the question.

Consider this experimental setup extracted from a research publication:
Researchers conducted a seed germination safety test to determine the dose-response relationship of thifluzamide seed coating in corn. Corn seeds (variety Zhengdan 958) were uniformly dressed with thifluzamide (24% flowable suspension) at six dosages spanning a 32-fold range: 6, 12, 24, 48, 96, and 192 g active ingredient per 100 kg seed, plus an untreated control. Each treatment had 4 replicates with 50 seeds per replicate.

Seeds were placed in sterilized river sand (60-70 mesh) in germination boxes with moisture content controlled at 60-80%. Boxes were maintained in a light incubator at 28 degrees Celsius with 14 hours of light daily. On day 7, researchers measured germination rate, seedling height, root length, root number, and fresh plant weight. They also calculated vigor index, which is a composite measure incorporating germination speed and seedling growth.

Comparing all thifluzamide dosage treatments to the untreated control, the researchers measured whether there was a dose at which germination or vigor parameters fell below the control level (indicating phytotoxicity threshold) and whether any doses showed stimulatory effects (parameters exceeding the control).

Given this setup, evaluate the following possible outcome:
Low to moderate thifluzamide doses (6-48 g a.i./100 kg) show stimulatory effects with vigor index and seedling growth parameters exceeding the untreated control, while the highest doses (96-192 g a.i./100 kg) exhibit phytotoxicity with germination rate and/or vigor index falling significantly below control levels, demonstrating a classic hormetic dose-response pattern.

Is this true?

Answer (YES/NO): NO